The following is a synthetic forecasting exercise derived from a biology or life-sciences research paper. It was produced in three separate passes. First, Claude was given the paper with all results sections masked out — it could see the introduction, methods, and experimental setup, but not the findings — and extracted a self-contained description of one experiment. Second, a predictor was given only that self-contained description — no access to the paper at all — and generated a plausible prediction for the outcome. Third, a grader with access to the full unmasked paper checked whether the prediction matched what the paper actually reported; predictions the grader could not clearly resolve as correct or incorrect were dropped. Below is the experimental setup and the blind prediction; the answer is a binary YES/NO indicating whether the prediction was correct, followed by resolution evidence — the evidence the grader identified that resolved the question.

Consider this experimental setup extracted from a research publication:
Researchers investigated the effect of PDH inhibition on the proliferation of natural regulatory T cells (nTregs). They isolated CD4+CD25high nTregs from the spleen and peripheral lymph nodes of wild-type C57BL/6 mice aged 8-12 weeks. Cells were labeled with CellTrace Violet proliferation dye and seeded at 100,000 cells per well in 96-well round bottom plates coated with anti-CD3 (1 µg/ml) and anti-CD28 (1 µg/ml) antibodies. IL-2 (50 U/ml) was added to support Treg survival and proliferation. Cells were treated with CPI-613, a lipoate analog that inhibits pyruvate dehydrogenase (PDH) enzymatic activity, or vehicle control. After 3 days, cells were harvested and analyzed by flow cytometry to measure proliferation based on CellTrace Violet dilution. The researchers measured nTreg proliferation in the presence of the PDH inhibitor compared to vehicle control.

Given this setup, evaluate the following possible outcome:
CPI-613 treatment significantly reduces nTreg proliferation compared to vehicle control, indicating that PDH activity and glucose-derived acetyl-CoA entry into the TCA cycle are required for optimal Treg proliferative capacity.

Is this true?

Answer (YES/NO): YES